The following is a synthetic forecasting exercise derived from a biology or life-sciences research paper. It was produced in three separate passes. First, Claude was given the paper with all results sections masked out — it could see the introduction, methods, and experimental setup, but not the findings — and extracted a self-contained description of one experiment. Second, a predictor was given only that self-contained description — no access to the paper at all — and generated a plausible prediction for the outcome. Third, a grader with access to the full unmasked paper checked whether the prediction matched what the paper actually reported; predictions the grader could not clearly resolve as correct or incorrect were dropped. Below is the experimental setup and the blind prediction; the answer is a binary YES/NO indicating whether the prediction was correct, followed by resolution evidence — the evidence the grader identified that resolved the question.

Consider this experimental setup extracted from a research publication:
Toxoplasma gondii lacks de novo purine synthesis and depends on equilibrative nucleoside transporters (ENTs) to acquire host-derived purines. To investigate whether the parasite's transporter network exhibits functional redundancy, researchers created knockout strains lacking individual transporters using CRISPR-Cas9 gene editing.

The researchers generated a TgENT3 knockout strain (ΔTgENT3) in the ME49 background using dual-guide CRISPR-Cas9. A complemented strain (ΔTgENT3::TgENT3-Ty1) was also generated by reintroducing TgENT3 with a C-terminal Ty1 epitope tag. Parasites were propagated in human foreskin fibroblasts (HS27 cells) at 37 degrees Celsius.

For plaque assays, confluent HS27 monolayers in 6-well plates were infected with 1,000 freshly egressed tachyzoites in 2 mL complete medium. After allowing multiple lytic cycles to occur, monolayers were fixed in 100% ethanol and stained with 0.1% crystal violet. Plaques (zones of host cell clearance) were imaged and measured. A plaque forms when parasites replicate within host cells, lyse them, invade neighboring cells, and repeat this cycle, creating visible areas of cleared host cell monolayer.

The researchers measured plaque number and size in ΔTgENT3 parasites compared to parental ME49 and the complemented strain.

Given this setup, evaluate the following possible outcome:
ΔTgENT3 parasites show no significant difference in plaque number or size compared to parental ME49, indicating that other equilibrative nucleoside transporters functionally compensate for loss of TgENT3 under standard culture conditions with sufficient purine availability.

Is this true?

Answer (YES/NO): YES